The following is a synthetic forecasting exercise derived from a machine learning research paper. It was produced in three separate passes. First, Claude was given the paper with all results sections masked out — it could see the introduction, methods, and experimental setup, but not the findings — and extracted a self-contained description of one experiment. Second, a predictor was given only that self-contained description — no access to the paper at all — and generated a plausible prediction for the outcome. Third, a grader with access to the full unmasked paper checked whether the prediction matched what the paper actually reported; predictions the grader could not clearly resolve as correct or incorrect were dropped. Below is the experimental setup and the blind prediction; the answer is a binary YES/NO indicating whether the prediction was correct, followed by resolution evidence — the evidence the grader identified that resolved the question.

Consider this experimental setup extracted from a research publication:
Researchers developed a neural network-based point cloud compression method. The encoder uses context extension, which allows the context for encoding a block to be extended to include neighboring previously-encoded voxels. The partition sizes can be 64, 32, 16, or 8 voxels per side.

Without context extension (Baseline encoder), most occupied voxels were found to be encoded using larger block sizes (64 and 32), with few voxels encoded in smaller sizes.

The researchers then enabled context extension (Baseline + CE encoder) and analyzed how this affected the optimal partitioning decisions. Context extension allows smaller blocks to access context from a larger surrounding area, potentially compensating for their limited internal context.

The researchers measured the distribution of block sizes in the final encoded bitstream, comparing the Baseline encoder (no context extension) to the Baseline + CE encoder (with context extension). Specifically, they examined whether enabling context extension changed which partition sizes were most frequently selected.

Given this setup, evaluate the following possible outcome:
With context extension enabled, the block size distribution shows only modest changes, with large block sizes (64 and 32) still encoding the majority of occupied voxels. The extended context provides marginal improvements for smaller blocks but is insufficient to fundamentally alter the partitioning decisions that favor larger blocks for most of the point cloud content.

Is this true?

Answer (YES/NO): NO